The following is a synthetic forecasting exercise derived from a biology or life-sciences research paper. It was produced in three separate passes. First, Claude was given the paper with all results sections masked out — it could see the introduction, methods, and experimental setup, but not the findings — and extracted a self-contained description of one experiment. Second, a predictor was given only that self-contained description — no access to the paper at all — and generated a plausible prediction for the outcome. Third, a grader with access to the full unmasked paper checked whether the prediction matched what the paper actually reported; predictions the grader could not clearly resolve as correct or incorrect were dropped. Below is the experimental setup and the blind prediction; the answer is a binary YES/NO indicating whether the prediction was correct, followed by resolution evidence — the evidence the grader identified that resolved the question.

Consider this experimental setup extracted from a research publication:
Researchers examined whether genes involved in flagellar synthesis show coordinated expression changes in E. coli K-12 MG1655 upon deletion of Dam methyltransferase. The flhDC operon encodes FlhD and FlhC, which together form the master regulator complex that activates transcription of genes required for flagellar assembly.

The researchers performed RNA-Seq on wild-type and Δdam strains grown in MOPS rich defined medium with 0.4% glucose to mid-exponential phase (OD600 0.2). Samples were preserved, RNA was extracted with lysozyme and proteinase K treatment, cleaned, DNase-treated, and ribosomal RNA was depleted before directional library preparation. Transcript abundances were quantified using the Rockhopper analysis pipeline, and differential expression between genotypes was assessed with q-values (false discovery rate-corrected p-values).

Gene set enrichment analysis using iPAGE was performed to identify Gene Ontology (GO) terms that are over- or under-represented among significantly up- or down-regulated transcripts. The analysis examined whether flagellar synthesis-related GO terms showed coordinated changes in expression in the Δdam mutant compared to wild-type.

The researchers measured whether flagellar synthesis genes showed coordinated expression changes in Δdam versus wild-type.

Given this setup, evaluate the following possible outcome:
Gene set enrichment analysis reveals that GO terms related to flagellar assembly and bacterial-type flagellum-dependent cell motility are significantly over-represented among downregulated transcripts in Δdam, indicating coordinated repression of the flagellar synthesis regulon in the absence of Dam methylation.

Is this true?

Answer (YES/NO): YES